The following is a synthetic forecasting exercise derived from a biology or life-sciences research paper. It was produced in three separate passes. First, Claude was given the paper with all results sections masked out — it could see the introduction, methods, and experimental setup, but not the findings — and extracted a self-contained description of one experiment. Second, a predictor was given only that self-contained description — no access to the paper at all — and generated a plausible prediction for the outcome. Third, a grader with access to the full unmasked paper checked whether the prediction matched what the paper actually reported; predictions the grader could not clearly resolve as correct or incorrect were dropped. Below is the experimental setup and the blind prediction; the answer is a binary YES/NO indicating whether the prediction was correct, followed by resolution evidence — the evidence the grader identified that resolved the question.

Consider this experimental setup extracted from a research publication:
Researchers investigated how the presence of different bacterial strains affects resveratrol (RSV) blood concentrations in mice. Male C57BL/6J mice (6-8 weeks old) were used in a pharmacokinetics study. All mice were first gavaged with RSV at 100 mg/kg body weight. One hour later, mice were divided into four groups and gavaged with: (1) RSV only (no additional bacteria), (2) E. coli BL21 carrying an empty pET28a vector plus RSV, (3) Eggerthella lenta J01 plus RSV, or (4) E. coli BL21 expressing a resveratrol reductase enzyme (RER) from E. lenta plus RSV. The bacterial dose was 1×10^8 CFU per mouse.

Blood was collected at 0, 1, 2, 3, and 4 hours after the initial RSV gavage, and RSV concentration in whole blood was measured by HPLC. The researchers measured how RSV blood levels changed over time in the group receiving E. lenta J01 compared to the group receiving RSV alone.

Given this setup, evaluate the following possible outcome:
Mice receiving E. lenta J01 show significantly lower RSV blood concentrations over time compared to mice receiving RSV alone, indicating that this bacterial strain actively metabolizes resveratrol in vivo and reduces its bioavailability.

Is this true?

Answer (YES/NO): YES